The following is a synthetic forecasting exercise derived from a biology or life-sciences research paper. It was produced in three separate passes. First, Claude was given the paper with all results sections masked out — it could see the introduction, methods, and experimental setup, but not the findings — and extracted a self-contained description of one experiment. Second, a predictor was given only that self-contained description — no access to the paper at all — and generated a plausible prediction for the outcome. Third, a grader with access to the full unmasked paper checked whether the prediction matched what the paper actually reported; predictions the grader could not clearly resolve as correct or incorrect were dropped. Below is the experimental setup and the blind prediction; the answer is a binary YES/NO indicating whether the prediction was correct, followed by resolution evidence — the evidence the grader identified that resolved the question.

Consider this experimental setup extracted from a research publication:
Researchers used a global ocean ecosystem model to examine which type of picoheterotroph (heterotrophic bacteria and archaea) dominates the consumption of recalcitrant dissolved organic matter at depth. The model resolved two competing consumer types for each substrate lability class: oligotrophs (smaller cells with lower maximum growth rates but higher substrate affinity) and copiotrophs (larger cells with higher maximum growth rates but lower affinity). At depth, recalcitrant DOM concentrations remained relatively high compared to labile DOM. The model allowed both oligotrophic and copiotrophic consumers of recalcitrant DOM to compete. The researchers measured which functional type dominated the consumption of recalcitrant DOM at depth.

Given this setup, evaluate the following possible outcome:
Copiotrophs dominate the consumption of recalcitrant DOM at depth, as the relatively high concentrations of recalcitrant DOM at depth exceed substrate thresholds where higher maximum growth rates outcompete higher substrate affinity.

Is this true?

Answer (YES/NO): YES